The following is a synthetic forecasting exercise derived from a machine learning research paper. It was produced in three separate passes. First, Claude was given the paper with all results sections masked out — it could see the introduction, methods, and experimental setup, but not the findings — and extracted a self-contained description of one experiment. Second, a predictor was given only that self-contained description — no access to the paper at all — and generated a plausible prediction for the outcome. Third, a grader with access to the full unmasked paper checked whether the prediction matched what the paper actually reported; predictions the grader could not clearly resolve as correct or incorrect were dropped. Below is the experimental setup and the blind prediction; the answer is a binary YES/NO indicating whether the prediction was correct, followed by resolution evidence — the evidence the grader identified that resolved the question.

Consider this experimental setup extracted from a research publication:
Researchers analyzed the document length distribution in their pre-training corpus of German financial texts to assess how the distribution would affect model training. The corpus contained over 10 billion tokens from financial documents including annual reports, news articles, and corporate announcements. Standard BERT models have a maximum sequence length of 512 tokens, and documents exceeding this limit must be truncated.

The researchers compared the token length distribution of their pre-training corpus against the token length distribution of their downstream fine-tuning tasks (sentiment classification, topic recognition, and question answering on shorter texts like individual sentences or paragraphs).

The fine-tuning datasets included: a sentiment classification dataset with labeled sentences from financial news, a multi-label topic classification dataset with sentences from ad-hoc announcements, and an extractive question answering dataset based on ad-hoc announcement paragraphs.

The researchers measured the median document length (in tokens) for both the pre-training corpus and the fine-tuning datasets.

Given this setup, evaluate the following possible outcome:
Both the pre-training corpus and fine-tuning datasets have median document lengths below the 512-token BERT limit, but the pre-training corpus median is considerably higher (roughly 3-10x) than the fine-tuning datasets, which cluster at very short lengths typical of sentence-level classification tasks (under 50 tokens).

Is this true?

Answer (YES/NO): NO